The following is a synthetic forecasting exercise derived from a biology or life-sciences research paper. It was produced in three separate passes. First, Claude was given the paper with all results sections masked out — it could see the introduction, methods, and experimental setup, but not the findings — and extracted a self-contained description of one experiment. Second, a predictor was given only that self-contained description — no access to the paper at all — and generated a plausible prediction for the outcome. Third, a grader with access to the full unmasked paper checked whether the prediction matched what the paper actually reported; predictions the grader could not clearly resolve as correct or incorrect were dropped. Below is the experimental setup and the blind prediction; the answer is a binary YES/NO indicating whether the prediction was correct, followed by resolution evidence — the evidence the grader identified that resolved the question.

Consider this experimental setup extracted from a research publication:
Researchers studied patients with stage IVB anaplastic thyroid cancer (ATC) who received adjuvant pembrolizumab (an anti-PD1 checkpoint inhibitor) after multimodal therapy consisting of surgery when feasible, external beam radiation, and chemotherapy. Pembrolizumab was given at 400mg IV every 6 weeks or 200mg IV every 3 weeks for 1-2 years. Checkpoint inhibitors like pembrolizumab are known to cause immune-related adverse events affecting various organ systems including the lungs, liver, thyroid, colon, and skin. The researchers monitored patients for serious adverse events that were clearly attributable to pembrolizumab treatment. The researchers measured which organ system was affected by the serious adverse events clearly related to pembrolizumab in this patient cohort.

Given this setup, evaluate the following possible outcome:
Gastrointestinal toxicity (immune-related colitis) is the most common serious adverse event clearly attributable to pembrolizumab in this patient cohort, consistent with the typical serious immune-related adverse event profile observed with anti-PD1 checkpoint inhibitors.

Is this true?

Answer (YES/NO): NO